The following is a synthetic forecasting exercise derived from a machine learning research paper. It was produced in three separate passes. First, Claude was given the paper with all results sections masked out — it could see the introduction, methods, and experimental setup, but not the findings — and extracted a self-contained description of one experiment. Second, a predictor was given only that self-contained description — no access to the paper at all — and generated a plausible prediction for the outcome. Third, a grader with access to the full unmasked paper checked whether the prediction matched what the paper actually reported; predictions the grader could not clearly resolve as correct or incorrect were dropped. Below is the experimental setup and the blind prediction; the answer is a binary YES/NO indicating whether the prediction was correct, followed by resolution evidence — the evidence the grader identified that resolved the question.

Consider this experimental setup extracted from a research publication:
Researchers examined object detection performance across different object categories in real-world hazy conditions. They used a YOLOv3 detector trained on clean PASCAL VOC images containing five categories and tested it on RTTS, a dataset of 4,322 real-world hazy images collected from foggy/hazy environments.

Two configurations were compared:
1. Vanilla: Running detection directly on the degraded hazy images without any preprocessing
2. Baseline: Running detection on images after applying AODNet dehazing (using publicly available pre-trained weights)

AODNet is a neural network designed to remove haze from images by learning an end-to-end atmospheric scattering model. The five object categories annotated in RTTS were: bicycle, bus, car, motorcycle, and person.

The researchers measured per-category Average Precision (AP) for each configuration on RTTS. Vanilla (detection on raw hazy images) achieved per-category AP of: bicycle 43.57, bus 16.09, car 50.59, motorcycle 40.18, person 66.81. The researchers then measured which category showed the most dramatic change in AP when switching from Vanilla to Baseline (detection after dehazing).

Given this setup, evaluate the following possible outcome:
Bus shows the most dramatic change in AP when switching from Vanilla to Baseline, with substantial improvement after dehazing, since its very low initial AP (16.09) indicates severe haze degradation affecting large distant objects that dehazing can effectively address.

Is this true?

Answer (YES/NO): NO